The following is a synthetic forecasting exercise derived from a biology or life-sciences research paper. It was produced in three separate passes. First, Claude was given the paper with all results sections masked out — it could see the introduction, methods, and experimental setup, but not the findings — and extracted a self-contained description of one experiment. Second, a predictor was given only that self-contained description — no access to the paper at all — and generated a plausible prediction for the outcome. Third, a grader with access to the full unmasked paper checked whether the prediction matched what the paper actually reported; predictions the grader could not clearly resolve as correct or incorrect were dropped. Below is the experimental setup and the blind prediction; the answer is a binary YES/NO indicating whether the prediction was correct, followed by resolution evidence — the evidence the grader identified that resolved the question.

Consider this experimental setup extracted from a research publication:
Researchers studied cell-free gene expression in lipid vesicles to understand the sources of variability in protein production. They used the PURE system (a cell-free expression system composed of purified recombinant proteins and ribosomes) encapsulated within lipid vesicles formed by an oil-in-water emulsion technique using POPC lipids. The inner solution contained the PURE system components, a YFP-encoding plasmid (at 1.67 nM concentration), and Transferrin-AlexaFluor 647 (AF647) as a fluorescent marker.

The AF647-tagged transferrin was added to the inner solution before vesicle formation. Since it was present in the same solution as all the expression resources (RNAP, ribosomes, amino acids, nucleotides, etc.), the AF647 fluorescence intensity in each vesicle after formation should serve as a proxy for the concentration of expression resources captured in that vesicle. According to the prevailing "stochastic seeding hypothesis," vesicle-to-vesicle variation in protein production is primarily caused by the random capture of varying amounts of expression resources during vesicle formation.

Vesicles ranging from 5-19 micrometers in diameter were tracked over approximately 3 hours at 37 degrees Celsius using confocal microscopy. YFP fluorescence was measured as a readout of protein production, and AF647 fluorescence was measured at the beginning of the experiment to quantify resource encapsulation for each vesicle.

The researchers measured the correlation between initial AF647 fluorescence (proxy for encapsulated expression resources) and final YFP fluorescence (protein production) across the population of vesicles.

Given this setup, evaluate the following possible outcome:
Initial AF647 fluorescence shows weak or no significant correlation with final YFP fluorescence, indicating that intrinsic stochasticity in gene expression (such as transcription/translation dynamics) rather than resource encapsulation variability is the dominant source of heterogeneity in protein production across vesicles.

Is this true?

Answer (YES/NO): NO